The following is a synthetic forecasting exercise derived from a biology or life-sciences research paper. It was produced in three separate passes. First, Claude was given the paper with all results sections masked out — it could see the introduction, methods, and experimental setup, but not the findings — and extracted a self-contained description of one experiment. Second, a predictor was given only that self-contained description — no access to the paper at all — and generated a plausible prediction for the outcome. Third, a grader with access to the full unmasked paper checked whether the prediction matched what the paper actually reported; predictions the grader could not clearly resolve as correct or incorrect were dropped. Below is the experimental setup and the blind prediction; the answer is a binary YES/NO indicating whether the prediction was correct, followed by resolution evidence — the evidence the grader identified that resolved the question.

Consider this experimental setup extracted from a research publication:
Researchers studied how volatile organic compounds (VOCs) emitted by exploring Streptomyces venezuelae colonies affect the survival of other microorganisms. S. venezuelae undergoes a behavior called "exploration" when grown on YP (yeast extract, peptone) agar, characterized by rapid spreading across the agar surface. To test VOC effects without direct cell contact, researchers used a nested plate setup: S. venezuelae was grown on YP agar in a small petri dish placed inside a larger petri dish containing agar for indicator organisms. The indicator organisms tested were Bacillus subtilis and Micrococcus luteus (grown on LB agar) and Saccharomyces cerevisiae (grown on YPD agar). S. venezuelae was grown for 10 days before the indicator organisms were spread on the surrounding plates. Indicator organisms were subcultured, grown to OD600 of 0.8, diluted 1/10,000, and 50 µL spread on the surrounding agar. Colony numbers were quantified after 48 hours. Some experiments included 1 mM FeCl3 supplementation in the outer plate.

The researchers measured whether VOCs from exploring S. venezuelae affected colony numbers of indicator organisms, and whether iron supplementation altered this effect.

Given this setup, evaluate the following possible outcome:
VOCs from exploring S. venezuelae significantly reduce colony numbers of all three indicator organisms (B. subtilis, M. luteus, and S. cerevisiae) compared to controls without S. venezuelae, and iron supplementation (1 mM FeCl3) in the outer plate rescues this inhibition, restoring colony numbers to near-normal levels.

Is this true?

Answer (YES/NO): NO